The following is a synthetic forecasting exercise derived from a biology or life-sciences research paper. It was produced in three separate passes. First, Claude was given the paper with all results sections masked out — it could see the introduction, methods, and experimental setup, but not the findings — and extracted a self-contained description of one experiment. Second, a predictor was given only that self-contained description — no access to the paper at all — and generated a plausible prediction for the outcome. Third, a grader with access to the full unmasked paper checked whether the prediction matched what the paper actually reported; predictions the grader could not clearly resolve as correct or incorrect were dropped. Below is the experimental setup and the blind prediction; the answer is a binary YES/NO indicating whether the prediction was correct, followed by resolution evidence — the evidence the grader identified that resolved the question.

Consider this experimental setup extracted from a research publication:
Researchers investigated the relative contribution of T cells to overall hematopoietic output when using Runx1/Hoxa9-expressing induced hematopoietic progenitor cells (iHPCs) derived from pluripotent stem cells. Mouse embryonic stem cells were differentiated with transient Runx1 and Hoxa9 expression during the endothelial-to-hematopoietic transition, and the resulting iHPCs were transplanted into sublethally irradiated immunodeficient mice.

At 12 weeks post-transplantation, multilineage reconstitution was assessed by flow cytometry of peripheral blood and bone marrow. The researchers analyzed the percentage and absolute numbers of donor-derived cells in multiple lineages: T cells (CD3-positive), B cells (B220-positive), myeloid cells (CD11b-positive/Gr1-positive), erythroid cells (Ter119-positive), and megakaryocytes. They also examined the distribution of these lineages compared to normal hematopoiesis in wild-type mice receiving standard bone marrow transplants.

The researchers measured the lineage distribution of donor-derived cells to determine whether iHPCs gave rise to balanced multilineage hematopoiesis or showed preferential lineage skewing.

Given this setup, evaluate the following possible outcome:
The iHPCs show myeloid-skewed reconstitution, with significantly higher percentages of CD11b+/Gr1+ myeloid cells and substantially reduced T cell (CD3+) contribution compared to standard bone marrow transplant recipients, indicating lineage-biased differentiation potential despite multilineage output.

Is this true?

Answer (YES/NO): NO